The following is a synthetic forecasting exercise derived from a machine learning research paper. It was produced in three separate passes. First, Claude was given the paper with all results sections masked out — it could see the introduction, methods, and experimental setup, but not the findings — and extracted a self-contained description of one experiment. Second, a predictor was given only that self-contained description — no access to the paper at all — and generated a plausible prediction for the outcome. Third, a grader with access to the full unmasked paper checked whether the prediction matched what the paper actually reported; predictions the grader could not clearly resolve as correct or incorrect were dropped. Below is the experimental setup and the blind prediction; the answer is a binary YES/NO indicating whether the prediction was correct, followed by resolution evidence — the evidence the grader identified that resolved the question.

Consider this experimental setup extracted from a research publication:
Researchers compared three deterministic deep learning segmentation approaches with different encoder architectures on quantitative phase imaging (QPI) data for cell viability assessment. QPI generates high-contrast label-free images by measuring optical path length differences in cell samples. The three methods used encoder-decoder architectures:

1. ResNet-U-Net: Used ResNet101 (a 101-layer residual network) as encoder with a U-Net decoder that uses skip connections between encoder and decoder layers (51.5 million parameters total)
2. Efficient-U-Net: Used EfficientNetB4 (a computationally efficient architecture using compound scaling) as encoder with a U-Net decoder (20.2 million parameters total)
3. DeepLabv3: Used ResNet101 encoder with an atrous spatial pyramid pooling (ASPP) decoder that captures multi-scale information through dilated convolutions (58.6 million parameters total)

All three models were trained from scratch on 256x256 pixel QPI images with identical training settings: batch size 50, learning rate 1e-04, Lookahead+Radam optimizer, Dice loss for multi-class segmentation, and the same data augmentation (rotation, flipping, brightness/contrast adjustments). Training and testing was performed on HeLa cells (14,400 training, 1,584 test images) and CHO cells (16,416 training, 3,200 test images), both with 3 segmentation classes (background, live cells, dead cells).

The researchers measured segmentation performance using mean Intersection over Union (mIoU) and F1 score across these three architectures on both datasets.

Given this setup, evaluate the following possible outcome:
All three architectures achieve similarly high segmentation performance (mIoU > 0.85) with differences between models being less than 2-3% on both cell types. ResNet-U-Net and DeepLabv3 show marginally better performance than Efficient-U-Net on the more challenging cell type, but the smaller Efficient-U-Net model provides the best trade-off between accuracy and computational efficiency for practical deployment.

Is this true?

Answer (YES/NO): NO